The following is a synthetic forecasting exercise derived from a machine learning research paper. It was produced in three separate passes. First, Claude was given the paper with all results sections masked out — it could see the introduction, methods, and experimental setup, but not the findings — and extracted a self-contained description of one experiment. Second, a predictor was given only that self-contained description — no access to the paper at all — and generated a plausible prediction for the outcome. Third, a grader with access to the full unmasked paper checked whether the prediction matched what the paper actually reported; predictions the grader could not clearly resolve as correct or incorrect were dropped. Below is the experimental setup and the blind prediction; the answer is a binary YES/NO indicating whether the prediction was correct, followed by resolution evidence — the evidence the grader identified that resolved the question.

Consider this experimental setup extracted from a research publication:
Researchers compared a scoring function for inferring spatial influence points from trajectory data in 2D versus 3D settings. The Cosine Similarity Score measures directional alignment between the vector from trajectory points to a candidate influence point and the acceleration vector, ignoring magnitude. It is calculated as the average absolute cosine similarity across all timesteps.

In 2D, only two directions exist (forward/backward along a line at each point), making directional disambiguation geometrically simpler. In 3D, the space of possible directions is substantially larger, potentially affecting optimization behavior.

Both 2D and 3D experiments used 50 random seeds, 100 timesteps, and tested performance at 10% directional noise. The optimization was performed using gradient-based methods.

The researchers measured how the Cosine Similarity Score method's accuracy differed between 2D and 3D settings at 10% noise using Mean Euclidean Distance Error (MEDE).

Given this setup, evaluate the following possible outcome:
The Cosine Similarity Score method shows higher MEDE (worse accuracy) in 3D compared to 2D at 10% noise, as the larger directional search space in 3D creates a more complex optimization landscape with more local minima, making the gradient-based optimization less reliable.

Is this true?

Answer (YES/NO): YES